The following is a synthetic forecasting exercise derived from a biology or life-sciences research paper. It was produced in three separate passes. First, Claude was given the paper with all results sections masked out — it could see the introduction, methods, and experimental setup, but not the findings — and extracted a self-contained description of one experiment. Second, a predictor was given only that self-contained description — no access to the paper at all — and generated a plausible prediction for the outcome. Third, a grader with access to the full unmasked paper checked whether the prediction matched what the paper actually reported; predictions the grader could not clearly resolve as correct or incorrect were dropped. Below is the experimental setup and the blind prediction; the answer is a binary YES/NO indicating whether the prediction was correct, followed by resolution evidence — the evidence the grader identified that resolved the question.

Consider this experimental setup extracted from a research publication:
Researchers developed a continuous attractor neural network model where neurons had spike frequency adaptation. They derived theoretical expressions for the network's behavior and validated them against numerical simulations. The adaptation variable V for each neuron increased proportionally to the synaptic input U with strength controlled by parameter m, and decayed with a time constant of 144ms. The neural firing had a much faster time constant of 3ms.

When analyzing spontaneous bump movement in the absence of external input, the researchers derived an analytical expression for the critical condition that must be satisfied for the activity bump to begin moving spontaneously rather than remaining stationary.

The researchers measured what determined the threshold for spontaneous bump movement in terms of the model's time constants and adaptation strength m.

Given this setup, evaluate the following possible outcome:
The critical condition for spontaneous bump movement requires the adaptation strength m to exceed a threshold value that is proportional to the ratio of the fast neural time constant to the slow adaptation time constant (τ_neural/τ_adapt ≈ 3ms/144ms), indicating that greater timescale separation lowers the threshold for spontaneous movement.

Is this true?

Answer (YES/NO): YES